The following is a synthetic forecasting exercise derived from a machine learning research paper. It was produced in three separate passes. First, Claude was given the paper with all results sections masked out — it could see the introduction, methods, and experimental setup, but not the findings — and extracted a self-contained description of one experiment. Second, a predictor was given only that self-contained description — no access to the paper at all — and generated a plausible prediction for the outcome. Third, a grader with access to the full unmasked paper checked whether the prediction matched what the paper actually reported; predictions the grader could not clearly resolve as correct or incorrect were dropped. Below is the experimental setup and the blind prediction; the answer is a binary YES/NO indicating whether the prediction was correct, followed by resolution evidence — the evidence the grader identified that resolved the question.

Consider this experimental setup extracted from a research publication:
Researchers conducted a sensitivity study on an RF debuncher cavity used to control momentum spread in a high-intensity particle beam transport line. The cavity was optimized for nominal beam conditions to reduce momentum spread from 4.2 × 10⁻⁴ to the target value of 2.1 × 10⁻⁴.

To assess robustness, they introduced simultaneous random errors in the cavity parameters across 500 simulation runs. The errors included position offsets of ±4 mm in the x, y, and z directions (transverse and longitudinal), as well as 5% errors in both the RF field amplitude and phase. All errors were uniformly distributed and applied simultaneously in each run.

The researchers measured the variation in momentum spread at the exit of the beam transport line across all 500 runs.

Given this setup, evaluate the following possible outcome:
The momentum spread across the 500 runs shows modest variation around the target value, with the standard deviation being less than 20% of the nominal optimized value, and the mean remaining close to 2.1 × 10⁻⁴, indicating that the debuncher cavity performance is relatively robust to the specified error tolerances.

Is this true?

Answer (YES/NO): YES